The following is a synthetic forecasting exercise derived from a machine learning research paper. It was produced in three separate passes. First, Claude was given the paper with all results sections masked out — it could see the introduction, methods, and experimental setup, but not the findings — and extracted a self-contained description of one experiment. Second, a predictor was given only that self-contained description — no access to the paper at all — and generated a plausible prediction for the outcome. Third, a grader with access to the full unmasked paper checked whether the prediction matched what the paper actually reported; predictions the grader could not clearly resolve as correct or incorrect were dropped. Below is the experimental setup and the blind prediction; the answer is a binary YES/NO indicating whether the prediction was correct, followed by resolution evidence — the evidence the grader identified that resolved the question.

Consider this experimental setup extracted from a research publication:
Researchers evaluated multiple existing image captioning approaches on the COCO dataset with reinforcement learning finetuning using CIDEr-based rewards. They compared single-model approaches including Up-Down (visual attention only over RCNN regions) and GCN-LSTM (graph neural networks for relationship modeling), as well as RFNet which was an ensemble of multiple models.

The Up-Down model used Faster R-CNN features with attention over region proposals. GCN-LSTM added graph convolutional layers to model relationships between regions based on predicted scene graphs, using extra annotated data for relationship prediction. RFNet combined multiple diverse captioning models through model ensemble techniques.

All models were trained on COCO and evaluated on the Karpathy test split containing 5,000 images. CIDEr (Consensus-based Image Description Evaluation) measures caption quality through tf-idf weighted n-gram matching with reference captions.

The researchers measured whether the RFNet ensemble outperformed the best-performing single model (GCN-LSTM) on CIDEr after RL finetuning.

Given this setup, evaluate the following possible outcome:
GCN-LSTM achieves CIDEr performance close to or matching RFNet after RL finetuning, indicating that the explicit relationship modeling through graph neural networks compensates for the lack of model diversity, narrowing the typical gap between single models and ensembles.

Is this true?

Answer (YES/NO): NO